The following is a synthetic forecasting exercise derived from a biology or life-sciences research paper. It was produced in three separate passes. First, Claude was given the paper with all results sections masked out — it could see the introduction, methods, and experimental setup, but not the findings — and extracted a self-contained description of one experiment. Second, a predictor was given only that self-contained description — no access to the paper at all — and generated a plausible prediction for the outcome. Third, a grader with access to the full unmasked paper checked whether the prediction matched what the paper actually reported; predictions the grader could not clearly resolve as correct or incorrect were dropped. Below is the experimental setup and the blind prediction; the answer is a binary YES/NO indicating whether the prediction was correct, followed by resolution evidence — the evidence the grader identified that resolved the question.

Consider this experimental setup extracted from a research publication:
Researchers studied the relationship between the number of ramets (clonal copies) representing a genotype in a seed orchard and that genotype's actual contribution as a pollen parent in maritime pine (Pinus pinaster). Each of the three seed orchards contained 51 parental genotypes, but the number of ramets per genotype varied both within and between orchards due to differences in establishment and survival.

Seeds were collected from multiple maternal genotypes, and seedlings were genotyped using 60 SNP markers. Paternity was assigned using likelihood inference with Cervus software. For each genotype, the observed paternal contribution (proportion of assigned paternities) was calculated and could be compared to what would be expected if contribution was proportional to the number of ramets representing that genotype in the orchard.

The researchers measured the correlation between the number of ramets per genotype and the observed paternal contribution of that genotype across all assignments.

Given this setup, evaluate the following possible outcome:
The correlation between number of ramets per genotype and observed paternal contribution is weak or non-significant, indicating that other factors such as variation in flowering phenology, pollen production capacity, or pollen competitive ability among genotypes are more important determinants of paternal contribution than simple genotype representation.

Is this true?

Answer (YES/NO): NO